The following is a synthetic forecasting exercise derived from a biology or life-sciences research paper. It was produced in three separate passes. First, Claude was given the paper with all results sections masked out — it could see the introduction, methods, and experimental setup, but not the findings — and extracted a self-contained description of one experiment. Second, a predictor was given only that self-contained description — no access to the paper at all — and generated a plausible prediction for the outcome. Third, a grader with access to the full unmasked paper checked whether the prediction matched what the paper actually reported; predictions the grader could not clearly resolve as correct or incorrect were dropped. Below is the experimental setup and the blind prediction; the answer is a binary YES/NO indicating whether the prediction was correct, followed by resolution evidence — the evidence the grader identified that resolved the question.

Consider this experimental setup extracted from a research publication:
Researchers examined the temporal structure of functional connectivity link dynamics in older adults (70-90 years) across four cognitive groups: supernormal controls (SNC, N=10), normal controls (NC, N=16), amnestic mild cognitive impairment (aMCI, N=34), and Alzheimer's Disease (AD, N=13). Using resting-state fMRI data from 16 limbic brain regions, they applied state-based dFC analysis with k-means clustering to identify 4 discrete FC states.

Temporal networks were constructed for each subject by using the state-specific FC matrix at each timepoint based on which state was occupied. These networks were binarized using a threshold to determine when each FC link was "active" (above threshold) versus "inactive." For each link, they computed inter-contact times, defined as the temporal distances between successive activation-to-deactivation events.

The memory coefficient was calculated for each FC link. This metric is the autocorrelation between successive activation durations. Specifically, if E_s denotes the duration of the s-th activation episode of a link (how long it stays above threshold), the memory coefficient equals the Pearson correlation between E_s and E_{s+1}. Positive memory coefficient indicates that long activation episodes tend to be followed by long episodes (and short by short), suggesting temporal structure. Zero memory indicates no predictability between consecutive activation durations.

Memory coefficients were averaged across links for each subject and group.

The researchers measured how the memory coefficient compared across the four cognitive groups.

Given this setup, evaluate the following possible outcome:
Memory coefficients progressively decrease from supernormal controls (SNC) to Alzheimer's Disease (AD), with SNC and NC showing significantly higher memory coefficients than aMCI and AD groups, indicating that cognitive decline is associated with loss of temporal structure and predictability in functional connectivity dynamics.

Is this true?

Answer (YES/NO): NO